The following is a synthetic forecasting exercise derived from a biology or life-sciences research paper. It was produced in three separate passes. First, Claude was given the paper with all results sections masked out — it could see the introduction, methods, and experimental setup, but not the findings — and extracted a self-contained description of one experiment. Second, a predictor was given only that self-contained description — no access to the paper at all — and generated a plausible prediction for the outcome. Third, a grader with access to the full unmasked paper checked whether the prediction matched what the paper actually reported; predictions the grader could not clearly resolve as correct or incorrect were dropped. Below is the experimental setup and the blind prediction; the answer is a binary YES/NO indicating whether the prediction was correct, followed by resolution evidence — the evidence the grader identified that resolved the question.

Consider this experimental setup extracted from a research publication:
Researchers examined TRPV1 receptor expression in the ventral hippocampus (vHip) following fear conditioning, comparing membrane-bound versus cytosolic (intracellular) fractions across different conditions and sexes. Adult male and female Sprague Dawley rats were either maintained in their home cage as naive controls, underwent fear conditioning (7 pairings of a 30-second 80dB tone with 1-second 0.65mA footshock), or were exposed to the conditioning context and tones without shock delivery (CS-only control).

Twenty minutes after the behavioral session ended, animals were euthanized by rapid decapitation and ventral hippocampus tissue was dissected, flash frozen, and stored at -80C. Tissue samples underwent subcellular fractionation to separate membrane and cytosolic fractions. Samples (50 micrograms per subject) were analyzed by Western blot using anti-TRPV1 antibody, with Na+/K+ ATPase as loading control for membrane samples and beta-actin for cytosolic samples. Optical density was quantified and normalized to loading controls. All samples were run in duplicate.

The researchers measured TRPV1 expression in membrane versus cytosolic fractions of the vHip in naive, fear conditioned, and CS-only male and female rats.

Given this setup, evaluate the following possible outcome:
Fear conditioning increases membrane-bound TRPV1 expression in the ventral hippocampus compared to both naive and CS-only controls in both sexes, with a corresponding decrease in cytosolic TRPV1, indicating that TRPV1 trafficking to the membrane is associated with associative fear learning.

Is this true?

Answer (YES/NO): NO